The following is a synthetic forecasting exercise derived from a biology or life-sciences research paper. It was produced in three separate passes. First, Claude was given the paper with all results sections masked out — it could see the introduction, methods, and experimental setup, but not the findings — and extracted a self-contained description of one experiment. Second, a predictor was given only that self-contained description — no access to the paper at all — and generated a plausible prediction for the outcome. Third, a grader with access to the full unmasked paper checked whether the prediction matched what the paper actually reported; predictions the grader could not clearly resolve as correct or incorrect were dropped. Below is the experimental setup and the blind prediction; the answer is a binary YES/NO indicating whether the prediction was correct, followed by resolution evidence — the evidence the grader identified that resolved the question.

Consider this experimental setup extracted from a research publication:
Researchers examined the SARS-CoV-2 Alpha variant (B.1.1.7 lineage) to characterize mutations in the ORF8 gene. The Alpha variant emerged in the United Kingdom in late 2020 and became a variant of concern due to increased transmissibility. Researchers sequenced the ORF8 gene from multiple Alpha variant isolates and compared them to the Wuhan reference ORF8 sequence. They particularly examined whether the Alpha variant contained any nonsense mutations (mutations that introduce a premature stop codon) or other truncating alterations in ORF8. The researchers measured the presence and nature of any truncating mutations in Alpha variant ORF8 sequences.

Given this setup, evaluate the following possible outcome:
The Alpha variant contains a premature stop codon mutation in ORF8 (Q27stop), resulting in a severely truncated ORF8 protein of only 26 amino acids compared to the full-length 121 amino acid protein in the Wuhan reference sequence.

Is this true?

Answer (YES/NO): YES